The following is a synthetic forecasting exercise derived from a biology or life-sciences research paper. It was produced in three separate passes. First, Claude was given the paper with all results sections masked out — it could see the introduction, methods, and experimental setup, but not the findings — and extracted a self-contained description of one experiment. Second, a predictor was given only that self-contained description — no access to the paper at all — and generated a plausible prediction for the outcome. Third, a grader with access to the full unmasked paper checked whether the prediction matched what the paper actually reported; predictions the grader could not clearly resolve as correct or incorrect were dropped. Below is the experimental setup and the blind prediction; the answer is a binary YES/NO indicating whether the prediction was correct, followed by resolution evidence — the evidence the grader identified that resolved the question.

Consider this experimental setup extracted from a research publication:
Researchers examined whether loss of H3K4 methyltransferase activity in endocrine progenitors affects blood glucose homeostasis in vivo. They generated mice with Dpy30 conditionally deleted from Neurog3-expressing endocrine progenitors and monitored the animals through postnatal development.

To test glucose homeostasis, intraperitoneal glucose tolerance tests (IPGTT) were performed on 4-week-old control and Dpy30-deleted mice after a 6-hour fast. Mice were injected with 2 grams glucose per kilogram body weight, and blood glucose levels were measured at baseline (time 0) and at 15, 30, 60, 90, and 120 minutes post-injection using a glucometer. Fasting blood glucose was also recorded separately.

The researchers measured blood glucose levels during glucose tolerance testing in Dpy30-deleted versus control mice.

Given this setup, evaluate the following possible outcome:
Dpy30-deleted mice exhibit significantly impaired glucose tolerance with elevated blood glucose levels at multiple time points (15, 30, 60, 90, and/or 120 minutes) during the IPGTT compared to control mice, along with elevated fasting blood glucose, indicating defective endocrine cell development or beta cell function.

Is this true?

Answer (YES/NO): NO